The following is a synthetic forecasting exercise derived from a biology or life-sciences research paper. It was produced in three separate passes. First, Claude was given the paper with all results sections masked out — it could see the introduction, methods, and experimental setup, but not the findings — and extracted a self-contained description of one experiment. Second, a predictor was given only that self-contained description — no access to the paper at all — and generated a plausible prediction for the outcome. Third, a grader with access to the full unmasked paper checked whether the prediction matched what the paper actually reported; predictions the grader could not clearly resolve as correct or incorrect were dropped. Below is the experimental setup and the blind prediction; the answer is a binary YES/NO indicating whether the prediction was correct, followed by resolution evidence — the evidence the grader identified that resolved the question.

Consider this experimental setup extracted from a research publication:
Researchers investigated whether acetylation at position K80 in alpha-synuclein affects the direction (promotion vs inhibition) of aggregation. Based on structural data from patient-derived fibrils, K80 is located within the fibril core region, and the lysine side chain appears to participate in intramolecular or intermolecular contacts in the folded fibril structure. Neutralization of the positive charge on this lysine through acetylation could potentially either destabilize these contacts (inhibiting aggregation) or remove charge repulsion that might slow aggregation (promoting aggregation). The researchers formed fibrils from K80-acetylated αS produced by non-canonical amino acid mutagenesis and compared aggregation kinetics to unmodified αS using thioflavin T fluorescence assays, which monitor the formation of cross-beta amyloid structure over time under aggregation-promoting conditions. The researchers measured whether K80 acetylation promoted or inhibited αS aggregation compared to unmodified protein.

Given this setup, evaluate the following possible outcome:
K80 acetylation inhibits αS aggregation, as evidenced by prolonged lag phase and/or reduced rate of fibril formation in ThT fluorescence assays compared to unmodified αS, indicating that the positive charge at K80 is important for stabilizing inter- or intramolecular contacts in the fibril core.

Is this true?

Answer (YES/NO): YES